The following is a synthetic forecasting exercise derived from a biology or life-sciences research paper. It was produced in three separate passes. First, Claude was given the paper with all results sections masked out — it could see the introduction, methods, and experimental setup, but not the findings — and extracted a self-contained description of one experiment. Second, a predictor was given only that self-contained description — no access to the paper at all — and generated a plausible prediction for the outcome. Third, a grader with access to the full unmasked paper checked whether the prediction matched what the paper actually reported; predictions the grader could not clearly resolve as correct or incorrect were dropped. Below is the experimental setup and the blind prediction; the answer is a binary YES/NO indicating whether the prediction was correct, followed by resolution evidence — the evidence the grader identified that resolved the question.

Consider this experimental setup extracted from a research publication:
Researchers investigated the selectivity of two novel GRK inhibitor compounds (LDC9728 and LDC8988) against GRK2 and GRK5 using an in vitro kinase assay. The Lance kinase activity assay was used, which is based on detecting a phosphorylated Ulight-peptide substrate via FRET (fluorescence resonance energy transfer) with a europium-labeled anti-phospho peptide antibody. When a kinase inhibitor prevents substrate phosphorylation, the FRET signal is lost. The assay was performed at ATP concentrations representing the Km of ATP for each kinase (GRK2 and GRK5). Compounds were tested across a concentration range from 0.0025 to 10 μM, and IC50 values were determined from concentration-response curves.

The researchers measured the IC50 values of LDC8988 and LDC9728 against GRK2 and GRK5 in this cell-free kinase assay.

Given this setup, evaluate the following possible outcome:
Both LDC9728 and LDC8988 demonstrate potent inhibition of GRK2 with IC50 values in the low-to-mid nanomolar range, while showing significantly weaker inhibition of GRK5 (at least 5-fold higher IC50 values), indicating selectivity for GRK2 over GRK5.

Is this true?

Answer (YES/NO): NO